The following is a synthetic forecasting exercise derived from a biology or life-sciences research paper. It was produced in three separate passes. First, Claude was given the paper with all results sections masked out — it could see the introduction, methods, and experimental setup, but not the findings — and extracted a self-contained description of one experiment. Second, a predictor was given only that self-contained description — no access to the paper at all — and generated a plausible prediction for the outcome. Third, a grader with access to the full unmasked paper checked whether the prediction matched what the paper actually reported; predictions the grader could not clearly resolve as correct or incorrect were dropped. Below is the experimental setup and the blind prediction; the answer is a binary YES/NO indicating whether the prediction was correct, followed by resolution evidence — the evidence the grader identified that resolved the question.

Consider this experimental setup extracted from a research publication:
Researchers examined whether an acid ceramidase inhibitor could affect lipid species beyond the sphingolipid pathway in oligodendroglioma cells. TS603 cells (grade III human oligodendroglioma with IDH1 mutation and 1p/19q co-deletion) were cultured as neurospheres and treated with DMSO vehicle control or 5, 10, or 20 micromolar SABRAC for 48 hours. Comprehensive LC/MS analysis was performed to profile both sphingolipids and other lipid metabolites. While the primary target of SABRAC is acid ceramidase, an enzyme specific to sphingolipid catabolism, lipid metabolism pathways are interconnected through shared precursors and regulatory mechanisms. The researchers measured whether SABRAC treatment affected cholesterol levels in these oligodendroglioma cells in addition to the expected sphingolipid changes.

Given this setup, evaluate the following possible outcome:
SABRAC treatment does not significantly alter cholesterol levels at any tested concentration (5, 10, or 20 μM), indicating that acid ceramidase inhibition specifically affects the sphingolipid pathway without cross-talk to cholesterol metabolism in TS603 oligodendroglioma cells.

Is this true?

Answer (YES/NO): NO